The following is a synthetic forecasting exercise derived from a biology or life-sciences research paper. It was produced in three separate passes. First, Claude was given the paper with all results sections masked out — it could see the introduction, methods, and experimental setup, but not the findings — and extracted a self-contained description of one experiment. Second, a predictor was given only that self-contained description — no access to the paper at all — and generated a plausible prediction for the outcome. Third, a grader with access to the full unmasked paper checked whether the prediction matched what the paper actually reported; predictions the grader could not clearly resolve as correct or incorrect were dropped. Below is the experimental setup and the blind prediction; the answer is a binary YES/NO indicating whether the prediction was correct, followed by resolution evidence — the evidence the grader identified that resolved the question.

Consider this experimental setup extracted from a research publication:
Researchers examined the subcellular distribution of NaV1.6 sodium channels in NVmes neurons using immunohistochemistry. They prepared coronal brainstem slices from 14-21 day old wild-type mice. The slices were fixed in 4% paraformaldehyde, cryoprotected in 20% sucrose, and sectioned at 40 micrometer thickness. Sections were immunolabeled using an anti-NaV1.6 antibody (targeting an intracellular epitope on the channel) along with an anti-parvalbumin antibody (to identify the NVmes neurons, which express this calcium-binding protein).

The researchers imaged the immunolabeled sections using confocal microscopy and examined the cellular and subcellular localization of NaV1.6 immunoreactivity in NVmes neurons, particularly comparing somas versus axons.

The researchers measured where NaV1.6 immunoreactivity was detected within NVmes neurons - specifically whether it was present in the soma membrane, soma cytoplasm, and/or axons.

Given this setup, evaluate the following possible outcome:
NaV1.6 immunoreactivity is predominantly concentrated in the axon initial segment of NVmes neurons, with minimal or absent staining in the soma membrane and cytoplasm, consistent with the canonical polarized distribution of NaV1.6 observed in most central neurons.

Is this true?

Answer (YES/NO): NO